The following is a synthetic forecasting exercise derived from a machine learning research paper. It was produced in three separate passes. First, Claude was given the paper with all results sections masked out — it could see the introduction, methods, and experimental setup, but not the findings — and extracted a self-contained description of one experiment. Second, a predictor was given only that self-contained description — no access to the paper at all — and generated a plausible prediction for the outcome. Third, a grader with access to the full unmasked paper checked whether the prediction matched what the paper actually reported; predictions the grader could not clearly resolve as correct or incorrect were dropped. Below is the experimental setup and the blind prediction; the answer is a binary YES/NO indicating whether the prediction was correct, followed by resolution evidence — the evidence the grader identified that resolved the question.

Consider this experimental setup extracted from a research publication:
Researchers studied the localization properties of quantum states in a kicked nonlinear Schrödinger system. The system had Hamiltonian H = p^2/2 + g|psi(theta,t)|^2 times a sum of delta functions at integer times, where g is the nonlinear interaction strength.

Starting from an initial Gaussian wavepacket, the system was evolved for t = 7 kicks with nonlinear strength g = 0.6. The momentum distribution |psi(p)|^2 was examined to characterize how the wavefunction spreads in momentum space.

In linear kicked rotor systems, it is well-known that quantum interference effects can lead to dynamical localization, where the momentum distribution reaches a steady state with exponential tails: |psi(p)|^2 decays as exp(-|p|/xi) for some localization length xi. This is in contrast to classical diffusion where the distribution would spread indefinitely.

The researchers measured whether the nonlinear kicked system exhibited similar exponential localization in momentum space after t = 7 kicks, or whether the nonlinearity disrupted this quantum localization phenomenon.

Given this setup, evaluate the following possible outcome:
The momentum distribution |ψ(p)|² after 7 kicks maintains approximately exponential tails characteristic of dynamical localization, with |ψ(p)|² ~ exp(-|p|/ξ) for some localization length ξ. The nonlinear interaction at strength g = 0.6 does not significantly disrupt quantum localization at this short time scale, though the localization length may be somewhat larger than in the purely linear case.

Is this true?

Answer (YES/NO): YES